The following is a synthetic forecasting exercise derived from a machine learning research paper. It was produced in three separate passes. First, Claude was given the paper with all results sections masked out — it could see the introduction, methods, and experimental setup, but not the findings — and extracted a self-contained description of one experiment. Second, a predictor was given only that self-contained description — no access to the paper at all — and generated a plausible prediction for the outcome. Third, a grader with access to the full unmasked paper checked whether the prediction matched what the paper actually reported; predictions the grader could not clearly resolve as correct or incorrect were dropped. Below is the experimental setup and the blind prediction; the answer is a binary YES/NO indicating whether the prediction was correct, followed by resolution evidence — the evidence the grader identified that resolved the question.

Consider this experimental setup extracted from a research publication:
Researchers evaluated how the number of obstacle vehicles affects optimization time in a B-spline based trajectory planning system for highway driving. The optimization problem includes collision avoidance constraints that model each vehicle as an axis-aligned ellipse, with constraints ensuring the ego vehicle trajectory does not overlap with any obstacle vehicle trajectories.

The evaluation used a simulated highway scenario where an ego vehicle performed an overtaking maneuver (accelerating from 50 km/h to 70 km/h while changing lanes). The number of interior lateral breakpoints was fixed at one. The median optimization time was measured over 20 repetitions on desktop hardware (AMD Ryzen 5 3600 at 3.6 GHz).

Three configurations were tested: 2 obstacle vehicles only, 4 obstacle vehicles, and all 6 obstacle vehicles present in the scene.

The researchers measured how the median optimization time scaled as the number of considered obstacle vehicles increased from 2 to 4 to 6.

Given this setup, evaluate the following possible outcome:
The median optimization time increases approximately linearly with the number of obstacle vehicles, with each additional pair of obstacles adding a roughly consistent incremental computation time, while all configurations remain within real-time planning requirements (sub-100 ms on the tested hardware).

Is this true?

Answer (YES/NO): NO